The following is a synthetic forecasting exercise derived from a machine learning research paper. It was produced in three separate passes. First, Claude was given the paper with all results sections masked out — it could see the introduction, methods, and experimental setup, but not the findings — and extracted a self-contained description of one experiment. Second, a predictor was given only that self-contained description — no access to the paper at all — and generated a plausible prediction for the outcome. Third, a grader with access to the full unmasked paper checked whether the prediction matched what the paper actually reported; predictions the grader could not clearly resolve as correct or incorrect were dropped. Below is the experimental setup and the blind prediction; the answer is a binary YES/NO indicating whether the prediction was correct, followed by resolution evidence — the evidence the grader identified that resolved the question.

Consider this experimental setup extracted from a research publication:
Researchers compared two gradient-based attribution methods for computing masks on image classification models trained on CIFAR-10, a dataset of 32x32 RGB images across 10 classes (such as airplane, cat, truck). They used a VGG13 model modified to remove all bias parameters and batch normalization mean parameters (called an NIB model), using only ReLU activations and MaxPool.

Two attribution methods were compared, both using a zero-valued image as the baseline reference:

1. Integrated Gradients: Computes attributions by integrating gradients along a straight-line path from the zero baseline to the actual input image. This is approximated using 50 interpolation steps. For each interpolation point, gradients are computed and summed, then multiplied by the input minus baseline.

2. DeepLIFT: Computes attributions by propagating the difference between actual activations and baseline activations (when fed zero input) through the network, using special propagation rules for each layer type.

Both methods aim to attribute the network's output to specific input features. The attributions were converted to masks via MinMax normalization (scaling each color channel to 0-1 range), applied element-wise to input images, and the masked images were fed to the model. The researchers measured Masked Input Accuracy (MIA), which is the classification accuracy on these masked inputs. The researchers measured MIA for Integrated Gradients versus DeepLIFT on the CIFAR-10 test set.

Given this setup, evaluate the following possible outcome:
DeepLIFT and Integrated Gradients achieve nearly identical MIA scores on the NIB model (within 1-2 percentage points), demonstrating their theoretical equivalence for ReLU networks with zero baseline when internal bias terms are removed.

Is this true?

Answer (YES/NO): YES